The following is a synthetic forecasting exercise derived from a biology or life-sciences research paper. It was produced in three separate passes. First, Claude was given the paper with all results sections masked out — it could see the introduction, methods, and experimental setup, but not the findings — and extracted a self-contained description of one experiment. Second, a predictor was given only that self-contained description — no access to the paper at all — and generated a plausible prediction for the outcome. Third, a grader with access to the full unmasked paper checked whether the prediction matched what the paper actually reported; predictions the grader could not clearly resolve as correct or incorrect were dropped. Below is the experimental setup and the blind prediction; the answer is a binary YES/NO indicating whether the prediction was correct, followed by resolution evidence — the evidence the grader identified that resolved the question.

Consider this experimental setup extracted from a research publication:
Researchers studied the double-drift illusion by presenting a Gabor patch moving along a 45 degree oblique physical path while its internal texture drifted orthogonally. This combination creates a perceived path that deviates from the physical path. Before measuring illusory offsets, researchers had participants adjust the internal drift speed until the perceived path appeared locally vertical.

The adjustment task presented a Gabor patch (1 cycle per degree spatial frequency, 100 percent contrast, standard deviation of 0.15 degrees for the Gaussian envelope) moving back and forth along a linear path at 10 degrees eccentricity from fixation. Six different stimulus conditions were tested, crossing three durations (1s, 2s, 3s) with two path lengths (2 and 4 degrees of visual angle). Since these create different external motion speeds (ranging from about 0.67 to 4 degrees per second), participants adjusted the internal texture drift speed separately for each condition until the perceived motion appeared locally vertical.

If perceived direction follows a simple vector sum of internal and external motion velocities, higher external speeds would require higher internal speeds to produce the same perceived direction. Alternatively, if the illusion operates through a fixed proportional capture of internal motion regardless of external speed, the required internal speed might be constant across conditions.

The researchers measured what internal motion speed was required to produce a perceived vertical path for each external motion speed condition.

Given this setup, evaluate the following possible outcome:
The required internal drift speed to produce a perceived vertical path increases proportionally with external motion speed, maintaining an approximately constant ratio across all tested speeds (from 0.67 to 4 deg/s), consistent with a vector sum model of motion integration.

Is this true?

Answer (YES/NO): YES